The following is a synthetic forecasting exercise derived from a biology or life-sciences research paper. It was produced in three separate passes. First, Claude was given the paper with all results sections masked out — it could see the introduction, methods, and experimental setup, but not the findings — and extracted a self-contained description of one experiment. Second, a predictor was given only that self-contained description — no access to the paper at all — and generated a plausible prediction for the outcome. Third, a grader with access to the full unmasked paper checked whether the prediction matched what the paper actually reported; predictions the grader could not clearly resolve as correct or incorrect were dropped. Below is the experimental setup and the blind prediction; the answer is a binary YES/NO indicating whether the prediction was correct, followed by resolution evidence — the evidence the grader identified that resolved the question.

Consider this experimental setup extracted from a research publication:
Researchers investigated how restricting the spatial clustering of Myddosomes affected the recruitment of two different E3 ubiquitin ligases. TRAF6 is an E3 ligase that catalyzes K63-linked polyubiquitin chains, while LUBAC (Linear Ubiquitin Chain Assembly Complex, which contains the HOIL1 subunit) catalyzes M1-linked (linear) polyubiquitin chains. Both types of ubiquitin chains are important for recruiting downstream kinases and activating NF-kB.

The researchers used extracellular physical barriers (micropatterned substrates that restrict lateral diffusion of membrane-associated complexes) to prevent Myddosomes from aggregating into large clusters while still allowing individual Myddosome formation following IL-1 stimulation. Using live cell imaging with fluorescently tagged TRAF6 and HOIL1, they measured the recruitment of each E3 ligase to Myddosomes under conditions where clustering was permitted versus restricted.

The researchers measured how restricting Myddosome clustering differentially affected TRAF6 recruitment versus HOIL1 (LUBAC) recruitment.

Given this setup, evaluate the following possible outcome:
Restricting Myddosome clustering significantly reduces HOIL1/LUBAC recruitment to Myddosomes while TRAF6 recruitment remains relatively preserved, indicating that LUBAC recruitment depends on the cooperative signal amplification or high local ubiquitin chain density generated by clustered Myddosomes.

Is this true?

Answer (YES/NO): YES